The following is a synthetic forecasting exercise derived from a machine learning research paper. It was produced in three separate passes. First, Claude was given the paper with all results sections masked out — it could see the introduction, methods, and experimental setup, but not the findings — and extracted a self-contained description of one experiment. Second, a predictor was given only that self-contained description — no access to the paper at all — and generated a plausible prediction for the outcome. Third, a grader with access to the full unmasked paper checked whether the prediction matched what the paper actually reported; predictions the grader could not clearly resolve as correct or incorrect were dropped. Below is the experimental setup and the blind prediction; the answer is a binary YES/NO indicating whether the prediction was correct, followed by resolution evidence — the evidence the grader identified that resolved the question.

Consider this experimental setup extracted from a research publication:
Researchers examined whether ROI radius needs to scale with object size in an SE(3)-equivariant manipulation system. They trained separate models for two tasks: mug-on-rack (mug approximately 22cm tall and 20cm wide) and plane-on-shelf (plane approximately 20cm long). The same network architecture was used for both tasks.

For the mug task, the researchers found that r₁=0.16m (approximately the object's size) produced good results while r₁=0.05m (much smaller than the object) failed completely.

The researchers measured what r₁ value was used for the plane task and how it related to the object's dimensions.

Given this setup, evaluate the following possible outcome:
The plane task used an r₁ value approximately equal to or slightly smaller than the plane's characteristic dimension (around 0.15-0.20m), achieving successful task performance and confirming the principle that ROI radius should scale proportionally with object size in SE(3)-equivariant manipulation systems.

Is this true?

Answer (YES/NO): NO